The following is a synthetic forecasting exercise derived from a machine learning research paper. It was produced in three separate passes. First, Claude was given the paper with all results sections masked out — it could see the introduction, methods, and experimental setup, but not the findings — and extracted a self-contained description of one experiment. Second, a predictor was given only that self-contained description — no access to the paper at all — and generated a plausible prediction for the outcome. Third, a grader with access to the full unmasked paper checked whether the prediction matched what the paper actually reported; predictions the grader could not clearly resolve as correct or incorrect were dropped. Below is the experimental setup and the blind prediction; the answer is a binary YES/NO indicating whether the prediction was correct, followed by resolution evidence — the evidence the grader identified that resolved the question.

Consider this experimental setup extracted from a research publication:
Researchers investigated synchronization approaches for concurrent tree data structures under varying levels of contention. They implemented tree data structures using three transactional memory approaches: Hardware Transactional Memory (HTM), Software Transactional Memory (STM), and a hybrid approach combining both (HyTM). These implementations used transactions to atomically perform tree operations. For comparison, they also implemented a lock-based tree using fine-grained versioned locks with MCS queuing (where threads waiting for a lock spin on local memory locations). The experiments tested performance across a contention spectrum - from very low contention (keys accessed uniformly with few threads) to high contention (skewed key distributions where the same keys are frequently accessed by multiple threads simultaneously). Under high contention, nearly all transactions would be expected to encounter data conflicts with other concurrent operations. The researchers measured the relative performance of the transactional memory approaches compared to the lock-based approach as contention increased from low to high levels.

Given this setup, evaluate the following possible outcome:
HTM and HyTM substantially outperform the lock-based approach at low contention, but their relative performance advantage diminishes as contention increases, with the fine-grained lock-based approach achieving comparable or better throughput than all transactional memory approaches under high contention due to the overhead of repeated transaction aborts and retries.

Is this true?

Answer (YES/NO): NO